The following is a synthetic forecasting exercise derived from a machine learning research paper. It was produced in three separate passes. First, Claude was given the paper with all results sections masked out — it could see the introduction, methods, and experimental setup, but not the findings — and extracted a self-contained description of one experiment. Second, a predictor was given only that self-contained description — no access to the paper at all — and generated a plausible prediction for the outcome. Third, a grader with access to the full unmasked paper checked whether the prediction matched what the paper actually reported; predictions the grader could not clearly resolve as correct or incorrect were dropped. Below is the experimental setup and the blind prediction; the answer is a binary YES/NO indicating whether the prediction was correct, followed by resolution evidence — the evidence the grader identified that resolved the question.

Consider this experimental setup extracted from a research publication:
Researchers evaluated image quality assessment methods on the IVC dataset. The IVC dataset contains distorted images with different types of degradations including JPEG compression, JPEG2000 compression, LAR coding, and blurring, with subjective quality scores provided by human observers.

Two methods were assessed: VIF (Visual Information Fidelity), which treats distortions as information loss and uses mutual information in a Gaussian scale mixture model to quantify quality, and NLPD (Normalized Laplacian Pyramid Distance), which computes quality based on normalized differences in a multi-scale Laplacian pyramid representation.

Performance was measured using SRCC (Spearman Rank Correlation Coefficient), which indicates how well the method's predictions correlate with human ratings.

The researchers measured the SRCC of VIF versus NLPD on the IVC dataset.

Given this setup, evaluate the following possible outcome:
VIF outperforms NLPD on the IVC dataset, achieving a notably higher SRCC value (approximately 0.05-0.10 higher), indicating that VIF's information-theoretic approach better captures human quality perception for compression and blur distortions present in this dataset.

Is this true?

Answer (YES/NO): NO